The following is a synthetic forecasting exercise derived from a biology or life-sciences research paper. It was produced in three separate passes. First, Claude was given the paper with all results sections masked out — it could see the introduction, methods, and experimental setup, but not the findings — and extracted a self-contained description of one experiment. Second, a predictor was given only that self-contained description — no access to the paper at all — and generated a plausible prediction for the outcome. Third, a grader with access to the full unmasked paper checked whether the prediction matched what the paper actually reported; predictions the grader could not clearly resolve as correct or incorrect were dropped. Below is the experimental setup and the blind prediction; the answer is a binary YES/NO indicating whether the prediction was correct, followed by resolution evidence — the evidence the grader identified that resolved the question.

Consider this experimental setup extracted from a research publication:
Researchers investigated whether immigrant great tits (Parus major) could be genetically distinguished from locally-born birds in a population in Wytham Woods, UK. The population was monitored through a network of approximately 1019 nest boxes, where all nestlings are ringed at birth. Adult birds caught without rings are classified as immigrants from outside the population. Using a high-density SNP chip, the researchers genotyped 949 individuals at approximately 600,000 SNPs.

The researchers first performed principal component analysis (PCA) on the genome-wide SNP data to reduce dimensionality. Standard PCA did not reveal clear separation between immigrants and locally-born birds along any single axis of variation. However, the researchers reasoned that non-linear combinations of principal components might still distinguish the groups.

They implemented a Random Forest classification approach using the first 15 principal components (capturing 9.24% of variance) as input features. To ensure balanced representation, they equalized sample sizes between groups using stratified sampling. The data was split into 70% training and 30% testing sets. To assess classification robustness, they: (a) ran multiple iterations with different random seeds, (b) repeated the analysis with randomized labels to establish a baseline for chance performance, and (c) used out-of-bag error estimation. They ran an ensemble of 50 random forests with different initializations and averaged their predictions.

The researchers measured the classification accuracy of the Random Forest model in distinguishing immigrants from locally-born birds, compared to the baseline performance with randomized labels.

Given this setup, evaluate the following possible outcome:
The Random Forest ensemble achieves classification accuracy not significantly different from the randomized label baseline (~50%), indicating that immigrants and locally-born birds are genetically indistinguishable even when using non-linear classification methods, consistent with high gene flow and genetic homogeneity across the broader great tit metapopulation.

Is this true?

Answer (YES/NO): NO